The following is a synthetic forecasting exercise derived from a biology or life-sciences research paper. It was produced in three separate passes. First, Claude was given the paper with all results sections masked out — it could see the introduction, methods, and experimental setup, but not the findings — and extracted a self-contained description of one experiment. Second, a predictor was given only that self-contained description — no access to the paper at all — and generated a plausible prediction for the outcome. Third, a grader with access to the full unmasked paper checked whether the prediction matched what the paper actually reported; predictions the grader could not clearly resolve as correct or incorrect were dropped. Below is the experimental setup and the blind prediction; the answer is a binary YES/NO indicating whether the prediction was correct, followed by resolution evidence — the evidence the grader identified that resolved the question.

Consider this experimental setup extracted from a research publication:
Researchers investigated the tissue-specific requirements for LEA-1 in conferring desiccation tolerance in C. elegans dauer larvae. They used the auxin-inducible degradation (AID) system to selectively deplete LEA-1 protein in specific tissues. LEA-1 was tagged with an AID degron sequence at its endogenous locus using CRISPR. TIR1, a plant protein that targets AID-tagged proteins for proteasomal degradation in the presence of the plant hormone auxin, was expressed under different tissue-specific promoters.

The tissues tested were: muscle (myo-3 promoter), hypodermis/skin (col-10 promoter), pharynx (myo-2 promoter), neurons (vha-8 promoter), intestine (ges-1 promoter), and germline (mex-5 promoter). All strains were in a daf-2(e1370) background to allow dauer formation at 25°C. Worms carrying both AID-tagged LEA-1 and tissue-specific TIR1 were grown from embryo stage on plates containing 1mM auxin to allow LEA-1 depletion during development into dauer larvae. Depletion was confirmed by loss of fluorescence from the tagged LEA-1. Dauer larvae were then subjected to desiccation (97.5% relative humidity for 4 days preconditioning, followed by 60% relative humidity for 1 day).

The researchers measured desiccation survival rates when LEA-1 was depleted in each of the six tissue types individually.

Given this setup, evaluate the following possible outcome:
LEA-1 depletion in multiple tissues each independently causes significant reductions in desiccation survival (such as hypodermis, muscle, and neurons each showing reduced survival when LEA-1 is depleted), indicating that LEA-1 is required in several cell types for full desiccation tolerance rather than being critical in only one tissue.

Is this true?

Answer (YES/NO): NO